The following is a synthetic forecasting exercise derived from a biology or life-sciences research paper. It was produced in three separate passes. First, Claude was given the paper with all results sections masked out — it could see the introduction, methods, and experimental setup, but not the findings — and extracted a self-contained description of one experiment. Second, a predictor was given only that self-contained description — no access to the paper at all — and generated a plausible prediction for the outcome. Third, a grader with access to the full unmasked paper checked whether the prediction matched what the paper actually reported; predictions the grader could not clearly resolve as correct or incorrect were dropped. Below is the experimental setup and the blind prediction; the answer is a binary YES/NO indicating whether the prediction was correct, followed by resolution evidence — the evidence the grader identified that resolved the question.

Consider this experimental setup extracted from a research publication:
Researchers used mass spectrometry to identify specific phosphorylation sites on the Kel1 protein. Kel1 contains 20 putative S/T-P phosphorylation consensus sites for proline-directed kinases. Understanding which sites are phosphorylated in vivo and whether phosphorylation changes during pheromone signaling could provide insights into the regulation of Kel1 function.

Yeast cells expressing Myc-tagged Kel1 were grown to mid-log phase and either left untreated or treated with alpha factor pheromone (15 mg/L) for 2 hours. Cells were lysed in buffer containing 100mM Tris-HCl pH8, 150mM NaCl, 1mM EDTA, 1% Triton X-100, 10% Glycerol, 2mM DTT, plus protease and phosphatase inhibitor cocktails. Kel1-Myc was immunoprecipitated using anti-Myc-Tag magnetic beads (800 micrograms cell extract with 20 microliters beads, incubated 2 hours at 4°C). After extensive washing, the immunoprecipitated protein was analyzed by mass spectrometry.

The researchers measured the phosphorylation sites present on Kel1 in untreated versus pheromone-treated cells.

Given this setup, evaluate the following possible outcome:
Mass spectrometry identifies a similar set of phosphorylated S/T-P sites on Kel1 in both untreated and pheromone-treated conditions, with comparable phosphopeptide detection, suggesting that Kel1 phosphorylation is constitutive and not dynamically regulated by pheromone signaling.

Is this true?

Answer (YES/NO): NO